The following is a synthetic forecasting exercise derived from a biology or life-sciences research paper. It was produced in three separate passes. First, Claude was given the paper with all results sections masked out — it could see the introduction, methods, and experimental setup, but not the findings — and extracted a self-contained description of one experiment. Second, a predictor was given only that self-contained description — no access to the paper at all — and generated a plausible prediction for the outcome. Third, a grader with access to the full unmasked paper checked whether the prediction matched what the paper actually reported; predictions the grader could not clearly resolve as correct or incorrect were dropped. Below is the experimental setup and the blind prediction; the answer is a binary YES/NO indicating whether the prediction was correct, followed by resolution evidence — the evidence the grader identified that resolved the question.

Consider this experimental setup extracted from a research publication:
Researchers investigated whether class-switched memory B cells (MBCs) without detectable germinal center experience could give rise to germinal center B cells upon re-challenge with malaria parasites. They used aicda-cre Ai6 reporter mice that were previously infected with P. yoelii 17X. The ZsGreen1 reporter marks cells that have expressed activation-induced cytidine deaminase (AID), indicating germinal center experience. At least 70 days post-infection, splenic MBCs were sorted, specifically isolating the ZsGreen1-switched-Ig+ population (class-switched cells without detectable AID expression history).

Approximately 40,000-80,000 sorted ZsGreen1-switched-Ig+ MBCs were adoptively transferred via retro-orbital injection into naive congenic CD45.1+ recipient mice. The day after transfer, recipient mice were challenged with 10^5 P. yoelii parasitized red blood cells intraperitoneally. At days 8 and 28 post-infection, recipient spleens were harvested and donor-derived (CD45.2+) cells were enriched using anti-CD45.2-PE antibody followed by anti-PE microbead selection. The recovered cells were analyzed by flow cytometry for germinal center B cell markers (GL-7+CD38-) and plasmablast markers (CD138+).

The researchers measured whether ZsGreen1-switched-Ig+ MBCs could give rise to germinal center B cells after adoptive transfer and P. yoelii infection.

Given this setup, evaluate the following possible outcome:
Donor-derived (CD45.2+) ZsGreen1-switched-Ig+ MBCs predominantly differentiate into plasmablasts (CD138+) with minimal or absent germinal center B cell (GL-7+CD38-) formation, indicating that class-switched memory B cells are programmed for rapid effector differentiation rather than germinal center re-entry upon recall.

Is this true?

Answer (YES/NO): NO